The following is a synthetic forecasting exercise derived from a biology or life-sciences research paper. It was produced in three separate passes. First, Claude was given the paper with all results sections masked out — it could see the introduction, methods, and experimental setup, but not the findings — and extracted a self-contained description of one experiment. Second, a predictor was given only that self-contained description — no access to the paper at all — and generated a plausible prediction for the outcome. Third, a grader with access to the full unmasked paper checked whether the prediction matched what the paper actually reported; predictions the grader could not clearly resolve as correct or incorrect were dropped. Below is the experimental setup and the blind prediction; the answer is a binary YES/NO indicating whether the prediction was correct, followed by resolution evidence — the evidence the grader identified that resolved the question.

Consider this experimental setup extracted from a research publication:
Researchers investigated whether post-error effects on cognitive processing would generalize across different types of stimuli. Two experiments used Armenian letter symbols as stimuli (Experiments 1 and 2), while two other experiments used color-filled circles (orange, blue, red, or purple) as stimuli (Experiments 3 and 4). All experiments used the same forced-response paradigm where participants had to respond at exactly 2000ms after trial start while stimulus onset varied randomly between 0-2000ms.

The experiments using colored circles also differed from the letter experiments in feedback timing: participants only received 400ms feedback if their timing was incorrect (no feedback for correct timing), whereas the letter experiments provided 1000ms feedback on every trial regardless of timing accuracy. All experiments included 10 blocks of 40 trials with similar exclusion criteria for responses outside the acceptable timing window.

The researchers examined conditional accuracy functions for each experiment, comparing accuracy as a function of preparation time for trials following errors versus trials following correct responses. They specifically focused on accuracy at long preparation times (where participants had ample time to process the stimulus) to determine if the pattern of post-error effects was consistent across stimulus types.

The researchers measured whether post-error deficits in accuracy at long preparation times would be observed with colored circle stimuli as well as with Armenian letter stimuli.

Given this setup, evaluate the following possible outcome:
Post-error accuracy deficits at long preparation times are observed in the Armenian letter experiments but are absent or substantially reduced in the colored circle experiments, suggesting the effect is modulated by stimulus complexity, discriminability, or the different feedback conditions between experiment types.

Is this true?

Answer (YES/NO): NO